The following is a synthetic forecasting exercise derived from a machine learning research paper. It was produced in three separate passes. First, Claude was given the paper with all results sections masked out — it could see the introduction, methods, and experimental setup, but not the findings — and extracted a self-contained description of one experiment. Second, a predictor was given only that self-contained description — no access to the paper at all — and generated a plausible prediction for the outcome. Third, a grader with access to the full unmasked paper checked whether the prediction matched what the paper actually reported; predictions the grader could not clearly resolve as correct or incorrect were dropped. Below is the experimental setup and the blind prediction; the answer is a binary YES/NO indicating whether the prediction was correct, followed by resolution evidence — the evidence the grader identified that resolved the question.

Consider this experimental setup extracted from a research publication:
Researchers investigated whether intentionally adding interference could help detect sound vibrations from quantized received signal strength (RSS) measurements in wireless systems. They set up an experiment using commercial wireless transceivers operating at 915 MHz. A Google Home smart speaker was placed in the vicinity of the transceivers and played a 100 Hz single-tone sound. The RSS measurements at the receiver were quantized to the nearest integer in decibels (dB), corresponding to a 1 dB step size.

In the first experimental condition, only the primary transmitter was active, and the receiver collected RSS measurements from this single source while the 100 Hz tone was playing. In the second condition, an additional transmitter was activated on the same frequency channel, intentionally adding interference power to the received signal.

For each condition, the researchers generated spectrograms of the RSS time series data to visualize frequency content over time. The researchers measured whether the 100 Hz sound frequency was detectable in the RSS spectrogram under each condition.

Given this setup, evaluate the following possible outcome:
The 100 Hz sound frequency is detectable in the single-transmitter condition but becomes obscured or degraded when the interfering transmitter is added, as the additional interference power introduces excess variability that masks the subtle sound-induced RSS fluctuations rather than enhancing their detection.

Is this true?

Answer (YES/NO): NO